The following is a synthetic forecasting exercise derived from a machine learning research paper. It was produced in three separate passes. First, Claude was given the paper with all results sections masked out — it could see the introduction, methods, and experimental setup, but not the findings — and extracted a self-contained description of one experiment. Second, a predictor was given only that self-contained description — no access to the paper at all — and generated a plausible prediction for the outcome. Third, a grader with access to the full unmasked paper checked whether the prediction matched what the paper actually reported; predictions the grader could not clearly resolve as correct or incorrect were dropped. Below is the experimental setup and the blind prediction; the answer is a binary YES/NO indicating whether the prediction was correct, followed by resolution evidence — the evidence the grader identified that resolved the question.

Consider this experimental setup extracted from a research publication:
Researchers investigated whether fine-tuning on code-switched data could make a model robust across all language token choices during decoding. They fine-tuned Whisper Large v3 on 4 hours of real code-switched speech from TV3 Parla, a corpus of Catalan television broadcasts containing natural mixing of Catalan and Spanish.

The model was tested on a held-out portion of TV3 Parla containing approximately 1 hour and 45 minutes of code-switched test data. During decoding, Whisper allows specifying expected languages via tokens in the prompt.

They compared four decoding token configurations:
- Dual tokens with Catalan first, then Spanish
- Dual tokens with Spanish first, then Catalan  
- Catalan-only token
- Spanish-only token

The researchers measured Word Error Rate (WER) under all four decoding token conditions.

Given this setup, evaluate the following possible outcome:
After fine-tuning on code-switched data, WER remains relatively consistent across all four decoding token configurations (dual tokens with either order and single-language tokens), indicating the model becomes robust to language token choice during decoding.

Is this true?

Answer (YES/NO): NO